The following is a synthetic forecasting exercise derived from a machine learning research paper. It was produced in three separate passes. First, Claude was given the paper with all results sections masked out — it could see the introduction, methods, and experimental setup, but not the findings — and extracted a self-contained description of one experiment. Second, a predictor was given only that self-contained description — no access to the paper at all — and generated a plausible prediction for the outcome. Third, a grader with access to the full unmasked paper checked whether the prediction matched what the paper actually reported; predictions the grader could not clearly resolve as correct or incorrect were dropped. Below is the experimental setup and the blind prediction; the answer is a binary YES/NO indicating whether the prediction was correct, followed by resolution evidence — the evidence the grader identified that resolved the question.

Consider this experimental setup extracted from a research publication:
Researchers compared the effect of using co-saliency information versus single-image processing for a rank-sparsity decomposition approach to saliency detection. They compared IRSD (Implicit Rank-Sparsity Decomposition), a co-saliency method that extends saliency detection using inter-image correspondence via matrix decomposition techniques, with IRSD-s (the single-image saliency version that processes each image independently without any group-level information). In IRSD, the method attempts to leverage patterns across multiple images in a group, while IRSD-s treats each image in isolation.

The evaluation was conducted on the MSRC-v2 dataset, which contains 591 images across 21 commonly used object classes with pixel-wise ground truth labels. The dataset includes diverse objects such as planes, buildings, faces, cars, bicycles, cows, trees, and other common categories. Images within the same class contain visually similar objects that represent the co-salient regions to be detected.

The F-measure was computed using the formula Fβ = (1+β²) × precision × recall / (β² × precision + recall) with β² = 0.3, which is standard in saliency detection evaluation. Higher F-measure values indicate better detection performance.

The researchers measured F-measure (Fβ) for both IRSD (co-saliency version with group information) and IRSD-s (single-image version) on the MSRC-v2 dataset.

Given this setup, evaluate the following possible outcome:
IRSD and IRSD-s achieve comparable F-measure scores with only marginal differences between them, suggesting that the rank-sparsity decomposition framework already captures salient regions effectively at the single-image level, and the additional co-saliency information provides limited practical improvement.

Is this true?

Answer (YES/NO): YES